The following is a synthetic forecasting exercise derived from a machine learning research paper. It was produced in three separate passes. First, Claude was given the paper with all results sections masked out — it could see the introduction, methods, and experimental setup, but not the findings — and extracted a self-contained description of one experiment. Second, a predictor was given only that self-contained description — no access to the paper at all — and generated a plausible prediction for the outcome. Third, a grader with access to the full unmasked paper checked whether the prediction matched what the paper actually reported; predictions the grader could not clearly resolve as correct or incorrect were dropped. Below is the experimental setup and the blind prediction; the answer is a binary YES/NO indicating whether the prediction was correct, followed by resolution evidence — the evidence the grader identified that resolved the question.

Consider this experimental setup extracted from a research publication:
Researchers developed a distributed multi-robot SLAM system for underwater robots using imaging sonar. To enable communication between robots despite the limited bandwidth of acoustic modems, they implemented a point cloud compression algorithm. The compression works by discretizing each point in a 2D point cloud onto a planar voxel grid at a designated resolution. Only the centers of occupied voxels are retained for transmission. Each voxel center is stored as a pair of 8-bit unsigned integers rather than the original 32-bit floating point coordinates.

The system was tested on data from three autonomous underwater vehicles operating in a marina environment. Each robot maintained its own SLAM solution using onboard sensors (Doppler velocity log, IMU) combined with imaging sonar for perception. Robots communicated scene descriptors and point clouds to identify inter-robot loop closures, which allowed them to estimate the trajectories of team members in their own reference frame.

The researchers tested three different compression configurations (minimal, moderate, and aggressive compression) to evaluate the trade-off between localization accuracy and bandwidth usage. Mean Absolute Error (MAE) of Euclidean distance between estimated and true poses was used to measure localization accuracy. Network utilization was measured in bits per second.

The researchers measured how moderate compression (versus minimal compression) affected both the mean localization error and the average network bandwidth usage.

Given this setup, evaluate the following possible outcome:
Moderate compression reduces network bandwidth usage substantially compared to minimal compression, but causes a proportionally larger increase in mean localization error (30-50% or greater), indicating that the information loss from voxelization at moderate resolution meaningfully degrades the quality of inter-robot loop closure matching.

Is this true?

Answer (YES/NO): NO